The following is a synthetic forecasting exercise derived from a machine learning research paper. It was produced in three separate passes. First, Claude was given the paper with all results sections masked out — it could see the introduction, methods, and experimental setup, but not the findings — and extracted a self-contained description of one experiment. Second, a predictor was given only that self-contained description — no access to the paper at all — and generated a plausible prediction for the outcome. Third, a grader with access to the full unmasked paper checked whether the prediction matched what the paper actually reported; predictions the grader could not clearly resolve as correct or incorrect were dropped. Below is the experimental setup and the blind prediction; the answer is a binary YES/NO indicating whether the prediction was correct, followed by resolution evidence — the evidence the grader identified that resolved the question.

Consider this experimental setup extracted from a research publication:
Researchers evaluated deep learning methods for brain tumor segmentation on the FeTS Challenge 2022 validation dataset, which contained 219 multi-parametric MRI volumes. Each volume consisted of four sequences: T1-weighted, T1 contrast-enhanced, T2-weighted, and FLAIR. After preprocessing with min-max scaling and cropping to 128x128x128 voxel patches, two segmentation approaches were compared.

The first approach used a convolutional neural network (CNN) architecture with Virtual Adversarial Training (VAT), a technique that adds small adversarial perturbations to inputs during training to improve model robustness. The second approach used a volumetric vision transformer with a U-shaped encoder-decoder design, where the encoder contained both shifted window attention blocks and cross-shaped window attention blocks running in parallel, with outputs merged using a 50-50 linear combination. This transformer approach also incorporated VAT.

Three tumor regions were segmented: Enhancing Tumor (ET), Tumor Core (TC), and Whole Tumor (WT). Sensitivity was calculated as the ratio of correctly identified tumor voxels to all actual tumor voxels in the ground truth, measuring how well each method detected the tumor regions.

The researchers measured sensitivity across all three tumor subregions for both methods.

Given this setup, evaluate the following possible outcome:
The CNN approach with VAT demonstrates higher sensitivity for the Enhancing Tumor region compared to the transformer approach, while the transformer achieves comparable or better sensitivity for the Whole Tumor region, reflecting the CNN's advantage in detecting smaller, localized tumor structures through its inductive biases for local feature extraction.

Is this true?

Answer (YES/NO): NO